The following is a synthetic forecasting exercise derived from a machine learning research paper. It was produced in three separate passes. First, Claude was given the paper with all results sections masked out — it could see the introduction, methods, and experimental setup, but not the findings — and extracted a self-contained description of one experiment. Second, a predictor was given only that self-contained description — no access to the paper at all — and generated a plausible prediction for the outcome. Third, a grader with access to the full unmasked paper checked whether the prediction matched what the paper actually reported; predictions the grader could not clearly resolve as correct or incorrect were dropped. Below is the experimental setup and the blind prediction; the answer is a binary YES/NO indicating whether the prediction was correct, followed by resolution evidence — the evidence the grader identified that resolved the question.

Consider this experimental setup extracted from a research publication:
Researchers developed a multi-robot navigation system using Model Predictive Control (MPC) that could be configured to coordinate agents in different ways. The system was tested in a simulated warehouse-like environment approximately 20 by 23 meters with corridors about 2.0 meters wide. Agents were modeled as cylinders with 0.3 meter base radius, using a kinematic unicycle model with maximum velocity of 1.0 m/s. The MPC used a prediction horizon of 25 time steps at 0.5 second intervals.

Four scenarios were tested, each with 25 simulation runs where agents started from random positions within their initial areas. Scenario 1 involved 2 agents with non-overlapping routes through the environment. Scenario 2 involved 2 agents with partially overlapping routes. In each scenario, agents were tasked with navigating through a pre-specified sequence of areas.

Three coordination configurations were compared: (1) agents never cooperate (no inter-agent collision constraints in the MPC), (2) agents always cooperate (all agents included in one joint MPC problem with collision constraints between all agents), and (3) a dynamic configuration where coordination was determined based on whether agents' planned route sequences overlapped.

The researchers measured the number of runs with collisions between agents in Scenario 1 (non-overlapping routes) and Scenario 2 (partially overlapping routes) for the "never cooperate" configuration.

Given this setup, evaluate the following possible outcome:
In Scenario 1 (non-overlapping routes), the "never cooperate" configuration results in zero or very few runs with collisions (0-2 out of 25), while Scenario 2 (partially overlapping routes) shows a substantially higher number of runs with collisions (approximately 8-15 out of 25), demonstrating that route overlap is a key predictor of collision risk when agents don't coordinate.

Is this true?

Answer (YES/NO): NO